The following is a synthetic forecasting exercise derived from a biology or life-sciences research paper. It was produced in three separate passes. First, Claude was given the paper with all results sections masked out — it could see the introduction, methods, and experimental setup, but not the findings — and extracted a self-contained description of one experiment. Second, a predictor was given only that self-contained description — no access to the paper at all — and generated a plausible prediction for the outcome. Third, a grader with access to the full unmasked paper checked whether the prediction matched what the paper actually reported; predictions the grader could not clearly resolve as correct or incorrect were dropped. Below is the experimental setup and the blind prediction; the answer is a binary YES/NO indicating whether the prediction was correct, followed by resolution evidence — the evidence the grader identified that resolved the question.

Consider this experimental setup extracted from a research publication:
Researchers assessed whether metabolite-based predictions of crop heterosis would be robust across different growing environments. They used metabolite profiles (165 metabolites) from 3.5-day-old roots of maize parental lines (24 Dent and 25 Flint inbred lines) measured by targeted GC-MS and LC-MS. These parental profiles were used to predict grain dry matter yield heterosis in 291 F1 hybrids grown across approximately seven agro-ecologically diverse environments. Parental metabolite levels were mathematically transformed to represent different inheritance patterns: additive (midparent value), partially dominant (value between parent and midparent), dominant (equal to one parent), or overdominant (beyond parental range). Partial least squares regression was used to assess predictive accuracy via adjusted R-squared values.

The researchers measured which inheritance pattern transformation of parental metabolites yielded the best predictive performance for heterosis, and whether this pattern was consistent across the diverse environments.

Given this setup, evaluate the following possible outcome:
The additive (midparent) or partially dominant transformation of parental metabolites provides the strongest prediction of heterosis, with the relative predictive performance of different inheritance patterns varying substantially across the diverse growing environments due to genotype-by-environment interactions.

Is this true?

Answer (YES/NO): NO